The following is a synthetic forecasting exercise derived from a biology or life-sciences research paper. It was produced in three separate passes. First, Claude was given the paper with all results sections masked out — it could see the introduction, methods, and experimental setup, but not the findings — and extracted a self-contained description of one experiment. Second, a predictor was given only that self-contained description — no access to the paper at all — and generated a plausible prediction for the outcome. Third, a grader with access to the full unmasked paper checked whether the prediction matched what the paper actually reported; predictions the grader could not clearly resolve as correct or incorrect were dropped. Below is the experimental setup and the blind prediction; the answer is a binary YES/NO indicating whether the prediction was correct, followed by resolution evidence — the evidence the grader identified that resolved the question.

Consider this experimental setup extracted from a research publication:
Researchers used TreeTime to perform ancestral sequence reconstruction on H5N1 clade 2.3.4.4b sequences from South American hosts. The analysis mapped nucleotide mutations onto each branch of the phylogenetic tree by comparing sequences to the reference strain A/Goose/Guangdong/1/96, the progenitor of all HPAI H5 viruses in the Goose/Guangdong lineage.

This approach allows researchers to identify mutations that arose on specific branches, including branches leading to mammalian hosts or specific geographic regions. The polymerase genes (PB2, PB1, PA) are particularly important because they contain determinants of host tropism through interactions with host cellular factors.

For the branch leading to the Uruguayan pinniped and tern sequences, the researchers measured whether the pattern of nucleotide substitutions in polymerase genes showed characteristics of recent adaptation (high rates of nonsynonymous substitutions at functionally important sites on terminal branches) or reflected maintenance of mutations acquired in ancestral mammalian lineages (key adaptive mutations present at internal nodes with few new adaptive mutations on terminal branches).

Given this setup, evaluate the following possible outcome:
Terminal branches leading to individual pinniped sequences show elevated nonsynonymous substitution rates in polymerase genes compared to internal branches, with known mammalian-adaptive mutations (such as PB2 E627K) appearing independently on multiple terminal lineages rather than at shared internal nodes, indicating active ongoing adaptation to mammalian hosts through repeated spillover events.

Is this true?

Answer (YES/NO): NO